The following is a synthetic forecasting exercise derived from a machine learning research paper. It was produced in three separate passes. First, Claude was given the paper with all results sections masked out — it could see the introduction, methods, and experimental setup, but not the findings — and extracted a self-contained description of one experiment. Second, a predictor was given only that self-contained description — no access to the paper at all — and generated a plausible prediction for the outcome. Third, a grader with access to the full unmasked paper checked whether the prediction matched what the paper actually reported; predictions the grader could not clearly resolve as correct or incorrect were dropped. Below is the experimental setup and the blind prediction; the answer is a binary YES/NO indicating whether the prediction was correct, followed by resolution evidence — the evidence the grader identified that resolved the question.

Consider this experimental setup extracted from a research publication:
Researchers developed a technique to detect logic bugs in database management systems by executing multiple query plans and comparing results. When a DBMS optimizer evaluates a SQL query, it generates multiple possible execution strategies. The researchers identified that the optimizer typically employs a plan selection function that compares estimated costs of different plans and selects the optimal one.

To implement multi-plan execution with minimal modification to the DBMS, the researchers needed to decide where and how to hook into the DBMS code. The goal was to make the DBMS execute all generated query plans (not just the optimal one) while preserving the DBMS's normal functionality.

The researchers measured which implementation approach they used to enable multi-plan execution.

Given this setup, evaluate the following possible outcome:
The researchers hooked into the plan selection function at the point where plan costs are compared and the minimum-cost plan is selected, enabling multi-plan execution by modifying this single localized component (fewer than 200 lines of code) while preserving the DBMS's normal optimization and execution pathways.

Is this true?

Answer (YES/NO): NO